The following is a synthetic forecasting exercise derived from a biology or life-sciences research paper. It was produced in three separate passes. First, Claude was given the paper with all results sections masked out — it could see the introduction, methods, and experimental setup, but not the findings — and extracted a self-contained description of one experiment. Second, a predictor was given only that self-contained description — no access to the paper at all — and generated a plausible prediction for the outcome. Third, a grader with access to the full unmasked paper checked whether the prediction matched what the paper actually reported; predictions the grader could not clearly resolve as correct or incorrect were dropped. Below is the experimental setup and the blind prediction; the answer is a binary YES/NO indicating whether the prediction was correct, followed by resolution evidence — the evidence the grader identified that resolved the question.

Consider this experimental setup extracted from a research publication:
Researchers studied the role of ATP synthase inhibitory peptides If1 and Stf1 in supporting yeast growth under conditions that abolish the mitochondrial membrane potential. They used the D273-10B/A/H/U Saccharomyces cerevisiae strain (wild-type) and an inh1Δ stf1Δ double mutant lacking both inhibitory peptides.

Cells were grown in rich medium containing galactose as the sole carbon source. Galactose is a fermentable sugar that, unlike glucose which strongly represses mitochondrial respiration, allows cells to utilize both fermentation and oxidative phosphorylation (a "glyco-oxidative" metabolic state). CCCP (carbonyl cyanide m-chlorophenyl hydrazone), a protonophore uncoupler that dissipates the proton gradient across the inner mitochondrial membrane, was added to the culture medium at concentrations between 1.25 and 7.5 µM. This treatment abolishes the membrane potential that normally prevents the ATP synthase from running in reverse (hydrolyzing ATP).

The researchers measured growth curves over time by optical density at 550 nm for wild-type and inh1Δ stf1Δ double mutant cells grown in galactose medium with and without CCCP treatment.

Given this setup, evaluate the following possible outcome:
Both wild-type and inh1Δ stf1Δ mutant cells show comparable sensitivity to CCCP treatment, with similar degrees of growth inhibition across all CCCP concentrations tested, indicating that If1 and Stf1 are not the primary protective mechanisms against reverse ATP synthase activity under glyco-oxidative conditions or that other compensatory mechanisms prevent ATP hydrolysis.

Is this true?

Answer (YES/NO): YES